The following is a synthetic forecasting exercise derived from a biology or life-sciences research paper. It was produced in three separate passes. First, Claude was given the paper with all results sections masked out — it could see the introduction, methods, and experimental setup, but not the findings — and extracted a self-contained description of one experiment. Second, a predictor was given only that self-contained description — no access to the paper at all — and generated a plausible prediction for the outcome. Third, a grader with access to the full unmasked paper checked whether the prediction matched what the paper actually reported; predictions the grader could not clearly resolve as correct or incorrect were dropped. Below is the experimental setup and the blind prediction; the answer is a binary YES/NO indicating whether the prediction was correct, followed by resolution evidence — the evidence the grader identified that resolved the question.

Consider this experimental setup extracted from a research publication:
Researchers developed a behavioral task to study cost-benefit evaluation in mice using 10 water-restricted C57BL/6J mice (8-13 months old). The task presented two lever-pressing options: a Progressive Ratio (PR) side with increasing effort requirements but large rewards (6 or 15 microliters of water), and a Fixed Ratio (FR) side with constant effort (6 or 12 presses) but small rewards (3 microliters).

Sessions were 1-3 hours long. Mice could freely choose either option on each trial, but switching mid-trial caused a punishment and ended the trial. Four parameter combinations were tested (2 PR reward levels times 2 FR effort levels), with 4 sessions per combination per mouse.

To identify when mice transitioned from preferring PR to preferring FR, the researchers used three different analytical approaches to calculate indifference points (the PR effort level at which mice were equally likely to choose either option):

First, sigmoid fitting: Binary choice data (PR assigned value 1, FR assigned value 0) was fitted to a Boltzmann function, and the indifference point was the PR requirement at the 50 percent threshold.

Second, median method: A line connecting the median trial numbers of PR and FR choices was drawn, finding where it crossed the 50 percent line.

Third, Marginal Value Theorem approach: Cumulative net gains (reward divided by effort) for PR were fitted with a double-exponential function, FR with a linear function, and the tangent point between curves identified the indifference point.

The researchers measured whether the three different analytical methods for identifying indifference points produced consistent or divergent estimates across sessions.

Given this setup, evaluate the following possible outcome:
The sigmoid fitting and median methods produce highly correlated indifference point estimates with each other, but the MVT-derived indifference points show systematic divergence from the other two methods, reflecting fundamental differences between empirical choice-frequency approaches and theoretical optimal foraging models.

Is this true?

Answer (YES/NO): NO